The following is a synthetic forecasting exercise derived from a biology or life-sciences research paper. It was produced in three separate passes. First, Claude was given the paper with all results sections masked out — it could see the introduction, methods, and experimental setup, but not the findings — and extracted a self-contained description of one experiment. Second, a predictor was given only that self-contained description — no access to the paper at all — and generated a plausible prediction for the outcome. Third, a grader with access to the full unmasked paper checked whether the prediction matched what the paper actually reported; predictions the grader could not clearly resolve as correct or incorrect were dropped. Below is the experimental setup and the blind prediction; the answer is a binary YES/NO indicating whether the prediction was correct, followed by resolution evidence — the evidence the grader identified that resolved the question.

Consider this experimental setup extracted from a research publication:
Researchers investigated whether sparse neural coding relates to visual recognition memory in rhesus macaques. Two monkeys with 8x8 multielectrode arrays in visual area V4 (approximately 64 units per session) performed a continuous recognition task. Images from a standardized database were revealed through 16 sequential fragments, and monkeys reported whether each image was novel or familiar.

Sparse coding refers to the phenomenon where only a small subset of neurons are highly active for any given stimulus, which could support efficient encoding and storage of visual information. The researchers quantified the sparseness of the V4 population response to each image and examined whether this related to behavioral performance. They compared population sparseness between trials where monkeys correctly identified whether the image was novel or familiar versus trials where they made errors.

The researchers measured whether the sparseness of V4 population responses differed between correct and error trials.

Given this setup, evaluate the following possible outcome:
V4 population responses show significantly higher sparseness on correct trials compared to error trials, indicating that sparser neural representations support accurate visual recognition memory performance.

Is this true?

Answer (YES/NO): NO